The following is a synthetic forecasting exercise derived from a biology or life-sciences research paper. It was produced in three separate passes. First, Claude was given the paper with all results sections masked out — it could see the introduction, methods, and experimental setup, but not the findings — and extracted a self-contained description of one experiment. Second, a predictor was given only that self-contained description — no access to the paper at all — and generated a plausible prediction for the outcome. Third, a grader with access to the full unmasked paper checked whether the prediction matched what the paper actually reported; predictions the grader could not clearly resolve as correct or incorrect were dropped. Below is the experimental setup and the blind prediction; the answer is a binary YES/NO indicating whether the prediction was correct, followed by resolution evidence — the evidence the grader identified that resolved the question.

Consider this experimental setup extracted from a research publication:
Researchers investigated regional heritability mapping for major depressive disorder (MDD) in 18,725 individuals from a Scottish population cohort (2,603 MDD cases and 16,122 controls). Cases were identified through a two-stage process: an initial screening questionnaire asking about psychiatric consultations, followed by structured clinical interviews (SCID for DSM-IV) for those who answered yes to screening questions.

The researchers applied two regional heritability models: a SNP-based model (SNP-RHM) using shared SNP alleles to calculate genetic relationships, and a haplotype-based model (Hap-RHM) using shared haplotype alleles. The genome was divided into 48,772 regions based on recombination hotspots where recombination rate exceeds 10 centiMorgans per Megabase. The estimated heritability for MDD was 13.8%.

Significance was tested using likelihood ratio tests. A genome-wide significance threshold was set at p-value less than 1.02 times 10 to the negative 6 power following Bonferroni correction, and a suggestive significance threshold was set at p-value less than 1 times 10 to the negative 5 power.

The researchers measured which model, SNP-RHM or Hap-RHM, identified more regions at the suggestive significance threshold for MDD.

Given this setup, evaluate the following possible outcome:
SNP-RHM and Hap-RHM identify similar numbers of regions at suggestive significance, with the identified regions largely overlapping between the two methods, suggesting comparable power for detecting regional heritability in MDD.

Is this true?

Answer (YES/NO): NO